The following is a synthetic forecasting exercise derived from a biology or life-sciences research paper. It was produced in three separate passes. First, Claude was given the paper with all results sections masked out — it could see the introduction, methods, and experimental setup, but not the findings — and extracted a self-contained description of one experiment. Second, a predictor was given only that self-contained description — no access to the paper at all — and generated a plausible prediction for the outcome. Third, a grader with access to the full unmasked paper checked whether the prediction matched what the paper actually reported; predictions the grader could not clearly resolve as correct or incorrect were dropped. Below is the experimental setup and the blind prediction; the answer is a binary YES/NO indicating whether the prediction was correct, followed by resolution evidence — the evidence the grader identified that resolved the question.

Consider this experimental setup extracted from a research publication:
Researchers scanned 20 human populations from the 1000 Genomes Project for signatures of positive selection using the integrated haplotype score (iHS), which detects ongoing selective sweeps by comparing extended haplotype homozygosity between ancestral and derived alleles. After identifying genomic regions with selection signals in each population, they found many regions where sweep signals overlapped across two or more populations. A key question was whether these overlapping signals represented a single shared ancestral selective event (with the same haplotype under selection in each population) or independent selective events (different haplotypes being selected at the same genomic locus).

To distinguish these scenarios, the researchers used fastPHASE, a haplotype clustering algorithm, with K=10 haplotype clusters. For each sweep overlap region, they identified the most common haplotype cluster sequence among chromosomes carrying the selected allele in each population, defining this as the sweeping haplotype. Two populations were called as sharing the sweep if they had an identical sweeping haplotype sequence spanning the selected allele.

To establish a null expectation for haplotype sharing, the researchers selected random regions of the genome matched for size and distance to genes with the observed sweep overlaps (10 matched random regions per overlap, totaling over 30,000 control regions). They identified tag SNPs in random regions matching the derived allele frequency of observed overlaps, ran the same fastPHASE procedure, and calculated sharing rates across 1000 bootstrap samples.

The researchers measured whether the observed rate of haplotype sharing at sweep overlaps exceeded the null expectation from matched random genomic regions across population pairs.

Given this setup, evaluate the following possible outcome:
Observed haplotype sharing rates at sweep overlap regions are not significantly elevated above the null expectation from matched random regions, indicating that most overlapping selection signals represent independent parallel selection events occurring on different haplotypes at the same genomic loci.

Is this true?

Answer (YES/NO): NO